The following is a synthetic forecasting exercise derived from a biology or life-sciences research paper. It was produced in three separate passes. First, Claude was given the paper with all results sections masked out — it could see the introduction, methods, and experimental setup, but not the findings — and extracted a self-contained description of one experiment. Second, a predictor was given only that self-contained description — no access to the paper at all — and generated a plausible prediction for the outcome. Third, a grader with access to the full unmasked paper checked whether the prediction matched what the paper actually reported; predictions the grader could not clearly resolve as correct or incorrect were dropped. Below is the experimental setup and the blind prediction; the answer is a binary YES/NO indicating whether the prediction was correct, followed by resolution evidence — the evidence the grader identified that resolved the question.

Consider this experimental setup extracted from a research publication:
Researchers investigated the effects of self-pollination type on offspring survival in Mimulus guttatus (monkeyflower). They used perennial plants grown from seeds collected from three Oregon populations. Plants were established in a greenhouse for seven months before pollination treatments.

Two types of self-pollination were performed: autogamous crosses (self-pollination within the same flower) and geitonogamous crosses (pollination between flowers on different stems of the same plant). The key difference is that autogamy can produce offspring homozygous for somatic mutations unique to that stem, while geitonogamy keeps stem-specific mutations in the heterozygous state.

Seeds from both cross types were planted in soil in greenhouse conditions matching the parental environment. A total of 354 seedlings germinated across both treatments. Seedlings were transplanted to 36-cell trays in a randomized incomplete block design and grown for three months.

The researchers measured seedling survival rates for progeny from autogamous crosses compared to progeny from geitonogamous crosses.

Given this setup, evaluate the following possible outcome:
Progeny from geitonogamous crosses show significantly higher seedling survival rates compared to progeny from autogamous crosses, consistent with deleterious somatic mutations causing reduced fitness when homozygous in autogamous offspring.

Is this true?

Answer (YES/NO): NO